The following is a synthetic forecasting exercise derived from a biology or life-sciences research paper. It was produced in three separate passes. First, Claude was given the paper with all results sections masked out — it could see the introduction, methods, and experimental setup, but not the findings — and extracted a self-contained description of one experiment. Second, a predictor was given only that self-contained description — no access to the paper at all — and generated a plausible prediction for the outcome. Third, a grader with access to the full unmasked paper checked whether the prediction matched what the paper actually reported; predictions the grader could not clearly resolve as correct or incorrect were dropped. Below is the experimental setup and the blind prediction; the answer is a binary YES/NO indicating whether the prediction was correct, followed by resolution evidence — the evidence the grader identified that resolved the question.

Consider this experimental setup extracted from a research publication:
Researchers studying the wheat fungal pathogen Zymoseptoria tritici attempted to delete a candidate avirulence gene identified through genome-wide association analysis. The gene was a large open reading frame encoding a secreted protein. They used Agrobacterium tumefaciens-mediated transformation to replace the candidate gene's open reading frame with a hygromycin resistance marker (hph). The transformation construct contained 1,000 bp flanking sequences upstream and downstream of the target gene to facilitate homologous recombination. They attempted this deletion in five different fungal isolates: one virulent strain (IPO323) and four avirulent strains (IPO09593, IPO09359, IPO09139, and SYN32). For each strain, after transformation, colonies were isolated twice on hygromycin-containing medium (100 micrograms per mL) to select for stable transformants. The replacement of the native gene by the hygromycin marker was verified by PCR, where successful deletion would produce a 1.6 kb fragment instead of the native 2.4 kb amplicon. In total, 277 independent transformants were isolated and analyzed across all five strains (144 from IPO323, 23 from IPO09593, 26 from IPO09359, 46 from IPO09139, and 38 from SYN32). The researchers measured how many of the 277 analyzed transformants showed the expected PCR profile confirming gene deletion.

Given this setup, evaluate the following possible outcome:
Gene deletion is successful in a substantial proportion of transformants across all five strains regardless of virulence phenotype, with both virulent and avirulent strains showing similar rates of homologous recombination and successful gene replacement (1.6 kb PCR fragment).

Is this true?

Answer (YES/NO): NO